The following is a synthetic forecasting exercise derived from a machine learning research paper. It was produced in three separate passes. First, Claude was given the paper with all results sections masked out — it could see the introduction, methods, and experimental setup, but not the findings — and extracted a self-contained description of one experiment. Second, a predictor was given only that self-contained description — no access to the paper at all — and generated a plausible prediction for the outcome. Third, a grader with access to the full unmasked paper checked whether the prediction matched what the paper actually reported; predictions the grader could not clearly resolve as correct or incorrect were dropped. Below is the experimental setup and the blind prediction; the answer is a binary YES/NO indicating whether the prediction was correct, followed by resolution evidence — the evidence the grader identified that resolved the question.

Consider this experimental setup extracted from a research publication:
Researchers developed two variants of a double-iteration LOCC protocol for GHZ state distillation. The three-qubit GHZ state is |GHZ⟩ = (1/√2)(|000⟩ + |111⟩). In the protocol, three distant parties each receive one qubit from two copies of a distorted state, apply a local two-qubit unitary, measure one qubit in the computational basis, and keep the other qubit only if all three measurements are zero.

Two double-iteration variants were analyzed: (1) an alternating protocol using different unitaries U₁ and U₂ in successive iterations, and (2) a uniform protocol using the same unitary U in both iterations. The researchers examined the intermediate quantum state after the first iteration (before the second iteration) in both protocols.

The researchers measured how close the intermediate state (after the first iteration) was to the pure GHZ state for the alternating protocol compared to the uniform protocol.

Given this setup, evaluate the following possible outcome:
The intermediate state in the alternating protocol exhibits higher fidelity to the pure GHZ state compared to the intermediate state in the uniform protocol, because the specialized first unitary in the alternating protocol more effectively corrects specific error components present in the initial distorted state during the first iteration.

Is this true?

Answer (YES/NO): NO